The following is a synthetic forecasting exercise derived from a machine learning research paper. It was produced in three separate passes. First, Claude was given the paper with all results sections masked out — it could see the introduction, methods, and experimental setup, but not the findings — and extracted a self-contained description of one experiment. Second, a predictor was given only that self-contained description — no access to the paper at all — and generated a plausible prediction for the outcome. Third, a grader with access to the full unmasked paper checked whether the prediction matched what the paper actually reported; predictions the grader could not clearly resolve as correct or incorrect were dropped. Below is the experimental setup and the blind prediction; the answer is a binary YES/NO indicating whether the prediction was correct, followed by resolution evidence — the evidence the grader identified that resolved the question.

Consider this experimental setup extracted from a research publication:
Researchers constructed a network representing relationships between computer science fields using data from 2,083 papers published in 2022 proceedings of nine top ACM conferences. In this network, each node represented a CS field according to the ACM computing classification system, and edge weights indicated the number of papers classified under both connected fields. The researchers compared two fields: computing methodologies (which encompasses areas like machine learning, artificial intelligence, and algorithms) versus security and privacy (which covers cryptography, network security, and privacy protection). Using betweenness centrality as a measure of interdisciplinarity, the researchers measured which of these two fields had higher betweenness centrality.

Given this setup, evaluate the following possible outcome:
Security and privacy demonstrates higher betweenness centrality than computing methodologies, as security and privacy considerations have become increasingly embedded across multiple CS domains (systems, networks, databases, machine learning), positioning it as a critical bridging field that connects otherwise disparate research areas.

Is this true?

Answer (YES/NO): NO